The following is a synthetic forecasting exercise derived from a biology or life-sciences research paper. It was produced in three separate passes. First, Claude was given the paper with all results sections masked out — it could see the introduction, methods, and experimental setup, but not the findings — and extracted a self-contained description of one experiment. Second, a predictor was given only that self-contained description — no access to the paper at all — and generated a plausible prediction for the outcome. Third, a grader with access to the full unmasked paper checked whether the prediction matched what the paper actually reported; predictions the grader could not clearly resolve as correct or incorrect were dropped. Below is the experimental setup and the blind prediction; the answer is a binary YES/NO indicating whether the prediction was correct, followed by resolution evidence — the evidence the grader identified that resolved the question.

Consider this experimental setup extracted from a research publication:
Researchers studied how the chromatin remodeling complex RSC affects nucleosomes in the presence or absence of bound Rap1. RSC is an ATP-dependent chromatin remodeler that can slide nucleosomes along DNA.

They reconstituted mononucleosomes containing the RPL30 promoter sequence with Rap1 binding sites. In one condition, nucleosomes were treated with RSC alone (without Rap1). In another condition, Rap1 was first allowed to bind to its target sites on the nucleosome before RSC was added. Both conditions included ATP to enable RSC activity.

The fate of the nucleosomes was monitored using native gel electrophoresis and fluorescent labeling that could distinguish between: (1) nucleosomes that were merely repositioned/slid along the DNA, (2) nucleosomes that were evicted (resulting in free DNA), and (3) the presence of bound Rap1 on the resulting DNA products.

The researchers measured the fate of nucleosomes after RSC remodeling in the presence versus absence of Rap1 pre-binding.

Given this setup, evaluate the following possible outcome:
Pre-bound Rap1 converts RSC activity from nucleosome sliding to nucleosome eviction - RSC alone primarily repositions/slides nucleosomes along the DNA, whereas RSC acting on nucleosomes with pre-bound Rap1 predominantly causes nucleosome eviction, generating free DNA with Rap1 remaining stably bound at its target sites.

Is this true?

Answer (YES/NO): YES